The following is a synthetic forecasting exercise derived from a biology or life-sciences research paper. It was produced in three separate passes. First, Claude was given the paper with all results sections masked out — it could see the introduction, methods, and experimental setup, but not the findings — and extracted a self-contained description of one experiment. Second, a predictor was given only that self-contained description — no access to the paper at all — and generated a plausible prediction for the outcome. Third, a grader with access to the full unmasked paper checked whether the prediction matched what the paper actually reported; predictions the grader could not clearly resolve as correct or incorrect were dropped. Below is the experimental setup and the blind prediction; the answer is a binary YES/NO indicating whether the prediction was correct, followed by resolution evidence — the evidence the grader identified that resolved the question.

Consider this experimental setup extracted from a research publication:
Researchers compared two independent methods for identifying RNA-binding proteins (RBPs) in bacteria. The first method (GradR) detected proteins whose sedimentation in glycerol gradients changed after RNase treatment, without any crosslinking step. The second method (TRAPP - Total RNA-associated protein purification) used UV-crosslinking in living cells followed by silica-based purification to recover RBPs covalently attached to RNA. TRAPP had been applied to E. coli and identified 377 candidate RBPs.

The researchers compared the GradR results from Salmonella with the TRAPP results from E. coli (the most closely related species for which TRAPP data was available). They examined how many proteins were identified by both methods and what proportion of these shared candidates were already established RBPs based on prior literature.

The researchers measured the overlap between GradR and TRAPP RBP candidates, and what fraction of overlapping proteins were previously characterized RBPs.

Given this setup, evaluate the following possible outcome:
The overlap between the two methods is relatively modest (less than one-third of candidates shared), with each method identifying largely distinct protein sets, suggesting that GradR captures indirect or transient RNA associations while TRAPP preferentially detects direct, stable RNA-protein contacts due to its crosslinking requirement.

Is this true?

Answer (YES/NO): NO